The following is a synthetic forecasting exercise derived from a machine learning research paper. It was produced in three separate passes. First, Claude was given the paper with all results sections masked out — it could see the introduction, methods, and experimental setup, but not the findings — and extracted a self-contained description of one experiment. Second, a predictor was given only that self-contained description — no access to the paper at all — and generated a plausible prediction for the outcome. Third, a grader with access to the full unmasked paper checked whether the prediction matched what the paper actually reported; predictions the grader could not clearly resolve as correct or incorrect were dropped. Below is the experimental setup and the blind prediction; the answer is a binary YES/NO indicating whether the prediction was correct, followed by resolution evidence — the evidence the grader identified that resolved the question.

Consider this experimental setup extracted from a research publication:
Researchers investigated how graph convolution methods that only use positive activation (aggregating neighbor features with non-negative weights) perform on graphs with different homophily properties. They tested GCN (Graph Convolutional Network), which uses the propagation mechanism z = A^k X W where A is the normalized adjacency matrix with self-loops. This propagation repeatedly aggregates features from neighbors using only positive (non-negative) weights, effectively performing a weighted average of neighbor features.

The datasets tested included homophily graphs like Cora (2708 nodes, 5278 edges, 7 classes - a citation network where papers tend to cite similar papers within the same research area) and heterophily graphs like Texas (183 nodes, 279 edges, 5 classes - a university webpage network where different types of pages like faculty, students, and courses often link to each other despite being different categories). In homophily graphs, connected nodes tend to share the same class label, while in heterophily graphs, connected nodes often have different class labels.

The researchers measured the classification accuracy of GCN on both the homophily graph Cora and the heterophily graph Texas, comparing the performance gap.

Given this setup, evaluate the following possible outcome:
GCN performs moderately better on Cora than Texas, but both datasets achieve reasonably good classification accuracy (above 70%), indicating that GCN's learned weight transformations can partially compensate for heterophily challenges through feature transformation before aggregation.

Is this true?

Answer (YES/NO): YES